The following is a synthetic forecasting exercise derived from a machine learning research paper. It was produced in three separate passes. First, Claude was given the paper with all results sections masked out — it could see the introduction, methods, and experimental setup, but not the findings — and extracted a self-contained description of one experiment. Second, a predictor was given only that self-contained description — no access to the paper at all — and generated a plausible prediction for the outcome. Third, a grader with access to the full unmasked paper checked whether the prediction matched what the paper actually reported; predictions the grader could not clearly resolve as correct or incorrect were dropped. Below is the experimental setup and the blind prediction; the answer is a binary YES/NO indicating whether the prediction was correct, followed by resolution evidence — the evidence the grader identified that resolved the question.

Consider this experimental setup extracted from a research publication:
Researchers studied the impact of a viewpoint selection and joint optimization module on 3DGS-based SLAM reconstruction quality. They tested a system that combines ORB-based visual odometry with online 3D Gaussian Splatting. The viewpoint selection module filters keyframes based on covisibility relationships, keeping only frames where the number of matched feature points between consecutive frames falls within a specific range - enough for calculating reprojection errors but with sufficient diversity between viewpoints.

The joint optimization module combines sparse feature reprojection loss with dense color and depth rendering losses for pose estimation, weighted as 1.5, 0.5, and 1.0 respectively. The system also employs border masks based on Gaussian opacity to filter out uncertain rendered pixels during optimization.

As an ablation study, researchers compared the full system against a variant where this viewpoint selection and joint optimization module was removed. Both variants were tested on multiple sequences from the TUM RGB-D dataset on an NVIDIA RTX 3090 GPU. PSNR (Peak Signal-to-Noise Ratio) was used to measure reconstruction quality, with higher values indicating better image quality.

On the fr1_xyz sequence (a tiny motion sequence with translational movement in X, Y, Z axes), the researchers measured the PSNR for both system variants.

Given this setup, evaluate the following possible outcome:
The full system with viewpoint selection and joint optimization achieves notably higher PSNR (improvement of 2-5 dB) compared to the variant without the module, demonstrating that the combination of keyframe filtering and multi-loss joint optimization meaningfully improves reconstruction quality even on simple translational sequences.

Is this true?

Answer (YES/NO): NO